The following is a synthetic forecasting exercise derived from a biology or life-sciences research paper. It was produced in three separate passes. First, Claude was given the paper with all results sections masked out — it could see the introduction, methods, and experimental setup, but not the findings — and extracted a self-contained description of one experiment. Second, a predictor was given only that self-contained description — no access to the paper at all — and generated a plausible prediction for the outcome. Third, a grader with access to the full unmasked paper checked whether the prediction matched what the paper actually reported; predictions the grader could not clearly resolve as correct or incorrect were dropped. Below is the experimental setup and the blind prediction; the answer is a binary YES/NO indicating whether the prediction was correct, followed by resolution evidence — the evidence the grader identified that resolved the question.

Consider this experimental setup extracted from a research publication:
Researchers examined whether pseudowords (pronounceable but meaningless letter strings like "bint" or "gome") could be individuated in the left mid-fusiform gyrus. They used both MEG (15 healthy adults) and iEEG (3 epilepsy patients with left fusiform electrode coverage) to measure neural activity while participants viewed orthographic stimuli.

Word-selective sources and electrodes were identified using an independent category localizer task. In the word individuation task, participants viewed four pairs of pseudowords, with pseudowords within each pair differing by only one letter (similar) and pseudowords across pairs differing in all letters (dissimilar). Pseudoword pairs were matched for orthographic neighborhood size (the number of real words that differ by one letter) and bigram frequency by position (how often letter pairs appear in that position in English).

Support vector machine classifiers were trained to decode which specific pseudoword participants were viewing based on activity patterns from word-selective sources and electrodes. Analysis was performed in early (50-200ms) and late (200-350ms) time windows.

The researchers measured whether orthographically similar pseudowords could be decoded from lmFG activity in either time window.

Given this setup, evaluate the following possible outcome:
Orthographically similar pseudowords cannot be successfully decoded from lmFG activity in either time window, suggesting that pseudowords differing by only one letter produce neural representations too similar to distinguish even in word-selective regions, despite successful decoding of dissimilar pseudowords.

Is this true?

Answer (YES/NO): YES